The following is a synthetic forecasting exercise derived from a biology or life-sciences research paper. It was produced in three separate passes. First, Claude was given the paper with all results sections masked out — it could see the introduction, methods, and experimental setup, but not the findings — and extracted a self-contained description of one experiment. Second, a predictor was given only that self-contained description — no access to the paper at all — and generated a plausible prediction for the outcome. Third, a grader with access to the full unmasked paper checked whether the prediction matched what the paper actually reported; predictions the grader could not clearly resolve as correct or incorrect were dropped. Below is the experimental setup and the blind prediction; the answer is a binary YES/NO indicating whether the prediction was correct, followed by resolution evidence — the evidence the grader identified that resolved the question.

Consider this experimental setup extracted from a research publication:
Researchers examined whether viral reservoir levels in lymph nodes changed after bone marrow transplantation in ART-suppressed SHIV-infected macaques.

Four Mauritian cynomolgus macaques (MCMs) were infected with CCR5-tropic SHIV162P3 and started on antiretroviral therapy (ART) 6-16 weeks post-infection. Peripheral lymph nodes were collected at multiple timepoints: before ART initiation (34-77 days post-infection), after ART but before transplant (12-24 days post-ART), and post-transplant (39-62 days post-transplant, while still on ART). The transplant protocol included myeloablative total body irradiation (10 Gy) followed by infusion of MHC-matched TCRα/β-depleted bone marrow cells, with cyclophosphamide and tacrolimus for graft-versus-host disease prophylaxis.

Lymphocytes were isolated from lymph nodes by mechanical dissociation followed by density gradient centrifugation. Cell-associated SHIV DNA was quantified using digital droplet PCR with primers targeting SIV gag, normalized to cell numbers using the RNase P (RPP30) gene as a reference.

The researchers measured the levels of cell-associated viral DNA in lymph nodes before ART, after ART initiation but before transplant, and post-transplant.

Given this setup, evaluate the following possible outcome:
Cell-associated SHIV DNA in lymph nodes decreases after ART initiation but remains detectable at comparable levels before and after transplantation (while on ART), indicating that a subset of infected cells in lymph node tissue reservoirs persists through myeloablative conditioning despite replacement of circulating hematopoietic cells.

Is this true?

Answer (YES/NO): NO